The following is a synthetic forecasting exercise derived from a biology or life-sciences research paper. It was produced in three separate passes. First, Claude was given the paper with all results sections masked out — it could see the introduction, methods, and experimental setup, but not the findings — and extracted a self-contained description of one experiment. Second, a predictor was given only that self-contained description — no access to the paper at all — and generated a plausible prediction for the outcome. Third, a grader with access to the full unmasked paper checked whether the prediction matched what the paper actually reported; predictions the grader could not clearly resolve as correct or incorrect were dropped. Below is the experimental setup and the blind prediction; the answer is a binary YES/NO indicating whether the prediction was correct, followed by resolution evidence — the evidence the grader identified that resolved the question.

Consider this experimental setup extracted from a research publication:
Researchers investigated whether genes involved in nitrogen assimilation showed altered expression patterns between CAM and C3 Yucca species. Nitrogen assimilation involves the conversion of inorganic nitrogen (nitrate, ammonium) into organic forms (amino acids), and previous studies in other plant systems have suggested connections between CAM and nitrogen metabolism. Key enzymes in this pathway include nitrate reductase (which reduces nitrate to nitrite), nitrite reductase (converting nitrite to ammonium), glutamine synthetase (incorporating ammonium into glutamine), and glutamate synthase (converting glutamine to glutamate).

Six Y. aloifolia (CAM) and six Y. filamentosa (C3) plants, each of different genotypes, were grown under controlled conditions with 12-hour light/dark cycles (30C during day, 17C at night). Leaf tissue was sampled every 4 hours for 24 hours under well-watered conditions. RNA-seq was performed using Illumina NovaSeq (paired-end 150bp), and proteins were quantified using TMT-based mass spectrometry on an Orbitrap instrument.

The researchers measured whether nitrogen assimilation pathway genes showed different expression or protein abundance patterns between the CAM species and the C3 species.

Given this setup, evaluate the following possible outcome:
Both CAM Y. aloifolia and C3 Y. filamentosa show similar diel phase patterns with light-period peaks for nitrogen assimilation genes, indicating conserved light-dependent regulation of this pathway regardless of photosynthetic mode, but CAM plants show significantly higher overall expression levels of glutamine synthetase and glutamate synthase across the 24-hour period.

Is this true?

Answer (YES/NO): NO